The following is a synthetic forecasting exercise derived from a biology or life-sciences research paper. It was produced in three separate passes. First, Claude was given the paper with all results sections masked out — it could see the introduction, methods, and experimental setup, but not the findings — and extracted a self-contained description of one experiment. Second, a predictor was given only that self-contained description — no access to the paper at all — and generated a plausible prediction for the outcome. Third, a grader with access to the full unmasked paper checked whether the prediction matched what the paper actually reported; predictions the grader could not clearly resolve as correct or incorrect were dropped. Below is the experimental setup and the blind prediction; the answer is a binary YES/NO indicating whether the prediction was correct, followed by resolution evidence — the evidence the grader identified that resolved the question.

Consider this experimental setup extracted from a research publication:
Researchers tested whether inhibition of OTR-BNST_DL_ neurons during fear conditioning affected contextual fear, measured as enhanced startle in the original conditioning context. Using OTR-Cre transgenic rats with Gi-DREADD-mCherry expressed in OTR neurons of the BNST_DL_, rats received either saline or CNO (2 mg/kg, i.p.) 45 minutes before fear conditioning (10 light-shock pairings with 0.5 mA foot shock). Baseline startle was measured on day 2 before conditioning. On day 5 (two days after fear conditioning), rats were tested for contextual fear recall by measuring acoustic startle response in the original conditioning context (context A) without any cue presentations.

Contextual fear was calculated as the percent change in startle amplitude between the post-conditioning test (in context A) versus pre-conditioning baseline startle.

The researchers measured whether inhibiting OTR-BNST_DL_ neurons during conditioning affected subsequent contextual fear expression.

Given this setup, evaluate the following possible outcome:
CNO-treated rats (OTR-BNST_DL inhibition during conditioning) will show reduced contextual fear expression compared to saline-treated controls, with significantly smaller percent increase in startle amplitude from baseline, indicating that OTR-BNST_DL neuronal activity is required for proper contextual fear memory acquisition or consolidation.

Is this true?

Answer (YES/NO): NO